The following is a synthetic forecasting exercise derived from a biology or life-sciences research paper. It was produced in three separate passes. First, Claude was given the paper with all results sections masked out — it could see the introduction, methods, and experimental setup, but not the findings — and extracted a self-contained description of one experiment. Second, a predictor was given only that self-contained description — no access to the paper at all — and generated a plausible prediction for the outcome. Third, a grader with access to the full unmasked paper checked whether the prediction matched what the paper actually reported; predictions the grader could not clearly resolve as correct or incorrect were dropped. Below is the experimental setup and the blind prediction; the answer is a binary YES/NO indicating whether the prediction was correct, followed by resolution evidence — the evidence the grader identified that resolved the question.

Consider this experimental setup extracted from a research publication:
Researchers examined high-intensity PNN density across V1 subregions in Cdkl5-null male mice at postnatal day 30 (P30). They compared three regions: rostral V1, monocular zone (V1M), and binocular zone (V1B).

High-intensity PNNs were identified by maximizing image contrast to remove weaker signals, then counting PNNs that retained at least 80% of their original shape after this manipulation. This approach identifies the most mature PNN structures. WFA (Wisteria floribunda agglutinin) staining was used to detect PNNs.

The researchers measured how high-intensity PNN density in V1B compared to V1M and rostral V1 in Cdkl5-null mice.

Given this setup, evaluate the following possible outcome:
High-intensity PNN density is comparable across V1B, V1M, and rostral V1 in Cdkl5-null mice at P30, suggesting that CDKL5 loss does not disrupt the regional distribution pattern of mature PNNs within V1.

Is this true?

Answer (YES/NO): NO